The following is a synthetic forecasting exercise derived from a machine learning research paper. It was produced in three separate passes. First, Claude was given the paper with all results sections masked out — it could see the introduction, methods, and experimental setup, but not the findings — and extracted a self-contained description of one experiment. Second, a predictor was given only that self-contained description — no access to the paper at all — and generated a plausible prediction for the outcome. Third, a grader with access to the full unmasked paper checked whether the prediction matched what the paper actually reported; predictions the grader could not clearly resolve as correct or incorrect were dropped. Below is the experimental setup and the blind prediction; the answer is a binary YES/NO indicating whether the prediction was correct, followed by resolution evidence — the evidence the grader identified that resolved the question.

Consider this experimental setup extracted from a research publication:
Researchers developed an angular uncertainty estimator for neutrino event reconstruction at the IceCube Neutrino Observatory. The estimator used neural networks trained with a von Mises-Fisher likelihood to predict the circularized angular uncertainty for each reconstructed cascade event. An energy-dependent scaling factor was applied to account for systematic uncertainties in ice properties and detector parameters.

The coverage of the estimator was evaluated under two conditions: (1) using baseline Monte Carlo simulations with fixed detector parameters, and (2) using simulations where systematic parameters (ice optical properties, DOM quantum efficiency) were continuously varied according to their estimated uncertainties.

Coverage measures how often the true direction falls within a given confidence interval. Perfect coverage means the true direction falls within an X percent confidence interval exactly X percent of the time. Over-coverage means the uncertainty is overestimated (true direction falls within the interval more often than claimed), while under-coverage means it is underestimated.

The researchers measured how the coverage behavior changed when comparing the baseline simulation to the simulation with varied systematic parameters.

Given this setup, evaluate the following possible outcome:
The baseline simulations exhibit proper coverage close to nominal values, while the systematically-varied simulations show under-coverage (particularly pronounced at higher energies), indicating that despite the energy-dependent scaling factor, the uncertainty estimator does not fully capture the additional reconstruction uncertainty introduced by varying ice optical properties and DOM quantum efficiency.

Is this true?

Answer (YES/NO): NO